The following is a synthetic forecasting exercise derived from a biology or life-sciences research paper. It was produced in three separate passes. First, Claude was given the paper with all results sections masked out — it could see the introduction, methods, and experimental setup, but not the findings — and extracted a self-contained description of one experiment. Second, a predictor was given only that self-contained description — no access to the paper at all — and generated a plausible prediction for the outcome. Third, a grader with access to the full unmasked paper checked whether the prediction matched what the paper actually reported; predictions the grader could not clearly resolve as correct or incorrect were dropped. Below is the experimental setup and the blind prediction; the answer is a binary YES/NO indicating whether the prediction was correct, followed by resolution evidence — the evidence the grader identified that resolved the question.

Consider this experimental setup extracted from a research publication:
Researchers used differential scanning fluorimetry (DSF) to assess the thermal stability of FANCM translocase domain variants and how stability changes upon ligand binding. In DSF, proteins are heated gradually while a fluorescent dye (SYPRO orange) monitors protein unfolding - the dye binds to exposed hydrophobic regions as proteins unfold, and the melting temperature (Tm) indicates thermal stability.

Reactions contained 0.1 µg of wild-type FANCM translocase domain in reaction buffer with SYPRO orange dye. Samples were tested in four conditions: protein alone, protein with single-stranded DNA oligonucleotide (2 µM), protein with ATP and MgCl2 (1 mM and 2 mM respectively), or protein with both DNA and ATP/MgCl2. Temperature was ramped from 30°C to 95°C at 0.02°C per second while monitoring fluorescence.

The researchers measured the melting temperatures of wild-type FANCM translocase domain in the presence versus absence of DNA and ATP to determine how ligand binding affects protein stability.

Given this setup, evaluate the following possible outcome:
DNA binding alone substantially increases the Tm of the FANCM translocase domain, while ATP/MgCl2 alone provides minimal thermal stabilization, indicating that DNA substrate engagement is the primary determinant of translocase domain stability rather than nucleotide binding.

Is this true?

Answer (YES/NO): NO